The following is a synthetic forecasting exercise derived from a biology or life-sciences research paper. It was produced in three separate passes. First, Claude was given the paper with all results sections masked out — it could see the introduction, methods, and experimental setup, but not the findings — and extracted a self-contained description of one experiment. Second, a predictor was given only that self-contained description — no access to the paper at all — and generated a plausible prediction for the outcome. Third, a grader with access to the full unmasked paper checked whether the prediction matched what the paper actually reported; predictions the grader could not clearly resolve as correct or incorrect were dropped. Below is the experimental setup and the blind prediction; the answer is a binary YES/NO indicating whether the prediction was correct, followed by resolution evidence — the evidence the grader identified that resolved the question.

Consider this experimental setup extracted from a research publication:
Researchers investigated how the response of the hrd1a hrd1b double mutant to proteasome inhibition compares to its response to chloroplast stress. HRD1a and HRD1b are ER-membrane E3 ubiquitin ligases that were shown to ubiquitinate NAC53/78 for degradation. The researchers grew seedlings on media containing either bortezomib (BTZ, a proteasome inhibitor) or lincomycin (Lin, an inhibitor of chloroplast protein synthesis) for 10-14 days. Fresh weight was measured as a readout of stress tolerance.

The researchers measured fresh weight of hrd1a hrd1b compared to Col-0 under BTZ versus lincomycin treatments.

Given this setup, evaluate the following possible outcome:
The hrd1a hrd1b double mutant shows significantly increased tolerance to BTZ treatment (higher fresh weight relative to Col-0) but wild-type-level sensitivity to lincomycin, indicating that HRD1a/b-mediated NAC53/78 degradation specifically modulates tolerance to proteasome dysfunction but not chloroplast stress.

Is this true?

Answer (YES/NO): NO